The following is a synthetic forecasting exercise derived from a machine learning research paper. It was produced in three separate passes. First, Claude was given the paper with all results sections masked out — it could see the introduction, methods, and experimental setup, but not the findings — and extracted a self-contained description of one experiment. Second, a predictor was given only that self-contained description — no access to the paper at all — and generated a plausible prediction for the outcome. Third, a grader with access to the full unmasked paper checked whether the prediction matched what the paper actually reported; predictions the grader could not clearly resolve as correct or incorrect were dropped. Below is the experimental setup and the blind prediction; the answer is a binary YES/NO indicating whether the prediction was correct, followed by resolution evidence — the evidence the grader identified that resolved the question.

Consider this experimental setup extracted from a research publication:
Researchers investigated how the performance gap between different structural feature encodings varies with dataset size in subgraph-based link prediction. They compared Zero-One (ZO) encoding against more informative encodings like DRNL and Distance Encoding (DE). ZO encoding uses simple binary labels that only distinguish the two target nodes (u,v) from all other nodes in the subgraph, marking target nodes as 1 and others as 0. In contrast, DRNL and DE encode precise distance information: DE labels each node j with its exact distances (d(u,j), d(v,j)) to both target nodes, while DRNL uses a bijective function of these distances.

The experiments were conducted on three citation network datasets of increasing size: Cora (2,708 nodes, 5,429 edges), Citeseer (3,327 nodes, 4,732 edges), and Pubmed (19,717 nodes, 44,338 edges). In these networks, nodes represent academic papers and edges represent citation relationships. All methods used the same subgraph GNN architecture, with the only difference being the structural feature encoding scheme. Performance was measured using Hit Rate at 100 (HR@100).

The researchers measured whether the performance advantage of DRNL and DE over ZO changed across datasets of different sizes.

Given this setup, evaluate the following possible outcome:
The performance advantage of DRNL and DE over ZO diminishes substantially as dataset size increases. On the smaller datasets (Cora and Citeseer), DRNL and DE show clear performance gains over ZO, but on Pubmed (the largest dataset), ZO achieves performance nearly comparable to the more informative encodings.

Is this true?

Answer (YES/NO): NO